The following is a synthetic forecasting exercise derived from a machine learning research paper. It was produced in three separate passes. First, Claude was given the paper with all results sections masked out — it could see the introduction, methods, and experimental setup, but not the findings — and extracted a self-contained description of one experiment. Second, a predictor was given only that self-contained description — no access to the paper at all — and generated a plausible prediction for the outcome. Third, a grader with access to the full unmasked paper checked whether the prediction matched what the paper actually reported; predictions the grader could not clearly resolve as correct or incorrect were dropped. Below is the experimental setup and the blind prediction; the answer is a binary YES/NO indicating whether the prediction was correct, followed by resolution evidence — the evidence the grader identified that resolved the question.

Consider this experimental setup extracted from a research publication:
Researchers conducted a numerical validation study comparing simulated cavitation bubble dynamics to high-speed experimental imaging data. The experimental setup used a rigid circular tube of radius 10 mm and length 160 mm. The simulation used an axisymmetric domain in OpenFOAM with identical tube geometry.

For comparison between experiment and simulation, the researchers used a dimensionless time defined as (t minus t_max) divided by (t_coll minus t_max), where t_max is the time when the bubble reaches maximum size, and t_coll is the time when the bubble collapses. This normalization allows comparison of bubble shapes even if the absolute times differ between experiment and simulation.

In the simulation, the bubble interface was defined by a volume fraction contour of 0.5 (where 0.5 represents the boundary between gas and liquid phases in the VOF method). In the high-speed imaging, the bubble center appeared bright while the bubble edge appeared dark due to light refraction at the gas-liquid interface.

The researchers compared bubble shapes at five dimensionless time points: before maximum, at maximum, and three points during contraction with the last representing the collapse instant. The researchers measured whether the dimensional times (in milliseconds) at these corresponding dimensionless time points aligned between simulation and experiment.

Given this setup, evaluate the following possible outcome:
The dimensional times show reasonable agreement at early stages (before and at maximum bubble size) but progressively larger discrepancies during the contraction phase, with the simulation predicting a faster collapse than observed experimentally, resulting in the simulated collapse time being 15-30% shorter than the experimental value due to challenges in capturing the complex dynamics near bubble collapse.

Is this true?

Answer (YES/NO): NO